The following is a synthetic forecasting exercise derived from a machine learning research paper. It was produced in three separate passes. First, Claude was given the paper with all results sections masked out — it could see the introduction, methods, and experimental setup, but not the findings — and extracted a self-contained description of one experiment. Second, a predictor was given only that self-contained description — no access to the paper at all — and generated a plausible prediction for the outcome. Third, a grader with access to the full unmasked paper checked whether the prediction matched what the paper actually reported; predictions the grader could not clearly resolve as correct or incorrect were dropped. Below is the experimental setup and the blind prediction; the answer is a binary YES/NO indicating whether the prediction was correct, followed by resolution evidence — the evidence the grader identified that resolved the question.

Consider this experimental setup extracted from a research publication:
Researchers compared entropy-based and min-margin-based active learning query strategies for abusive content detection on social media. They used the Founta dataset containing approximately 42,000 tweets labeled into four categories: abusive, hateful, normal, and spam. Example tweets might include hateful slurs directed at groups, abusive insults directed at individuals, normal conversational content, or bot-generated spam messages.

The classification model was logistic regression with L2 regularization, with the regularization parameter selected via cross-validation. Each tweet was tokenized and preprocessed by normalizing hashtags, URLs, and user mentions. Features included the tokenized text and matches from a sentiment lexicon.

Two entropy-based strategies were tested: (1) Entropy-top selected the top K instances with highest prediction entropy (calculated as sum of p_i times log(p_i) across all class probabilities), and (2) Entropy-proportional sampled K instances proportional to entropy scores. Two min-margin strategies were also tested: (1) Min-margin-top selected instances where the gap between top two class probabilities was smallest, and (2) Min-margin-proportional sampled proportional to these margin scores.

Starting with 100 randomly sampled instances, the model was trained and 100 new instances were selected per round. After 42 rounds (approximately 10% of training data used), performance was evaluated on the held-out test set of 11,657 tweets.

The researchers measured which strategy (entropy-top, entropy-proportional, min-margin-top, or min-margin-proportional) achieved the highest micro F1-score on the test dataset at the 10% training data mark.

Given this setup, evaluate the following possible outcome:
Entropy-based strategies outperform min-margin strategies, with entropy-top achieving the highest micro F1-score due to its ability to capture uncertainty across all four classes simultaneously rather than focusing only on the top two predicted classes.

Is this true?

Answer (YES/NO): NO